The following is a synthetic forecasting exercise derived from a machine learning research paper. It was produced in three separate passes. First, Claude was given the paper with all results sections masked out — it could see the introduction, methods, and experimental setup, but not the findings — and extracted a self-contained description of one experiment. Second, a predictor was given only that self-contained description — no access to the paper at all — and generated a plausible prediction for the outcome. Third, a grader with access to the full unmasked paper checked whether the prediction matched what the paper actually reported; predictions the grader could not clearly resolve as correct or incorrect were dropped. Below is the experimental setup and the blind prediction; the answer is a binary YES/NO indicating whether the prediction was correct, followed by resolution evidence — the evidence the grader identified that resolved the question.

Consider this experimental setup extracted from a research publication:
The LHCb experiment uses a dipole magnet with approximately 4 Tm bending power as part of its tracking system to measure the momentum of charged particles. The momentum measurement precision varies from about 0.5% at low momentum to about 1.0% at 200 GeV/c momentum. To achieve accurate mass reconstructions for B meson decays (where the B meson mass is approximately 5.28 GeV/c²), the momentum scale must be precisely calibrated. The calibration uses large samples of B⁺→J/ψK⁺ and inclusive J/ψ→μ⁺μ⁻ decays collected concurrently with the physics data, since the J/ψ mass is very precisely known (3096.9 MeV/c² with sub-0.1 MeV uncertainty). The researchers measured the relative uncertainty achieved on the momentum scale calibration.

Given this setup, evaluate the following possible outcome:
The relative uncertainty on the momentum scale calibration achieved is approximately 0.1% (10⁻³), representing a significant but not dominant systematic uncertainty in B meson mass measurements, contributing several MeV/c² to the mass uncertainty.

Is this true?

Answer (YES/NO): NO